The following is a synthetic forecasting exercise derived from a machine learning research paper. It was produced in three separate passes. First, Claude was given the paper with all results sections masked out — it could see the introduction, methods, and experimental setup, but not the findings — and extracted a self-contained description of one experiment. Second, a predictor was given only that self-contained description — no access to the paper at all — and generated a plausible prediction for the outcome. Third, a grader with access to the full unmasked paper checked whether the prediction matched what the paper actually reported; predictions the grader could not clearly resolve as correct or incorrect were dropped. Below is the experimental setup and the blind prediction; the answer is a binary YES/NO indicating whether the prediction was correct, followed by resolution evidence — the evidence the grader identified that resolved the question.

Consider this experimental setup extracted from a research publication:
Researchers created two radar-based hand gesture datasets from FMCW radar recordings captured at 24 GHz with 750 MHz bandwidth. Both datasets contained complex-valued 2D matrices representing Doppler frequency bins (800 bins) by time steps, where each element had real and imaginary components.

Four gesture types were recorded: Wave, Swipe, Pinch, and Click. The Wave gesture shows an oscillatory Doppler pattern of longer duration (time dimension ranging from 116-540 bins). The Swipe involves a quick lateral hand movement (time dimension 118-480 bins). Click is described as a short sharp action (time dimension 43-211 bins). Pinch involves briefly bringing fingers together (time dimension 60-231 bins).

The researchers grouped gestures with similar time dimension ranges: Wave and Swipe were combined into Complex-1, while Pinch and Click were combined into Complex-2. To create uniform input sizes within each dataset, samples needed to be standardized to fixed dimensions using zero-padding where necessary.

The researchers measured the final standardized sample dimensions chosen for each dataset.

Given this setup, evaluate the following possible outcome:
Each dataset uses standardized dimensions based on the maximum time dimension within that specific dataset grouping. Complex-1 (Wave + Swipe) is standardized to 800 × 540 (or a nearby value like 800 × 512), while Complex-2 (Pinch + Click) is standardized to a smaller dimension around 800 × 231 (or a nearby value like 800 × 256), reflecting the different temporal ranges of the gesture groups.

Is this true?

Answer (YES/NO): YES